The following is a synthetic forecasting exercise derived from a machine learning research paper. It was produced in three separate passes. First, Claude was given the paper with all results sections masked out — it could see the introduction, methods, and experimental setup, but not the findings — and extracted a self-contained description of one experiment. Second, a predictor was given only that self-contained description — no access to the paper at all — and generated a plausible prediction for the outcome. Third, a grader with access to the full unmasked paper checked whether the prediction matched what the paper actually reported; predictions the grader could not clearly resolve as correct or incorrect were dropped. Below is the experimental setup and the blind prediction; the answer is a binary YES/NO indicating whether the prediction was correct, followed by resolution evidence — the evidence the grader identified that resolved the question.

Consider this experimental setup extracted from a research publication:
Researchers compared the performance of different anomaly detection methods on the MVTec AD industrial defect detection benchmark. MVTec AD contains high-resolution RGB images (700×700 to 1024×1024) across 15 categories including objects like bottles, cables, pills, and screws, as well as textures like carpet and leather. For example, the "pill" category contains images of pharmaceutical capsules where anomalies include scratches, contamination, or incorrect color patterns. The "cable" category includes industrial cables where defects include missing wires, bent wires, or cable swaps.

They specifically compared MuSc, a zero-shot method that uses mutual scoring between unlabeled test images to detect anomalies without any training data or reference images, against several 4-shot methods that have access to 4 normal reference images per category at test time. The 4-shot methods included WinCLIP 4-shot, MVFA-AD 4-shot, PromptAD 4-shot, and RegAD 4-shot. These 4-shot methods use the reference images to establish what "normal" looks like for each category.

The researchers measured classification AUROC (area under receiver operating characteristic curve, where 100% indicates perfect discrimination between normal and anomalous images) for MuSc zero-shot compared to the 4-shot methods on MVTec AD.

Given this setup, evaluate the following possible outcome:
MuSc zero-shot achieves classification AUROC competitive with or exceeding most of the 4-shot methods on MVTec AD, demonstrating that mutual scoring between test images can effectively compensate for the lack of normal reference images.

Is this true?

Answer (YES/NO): YES